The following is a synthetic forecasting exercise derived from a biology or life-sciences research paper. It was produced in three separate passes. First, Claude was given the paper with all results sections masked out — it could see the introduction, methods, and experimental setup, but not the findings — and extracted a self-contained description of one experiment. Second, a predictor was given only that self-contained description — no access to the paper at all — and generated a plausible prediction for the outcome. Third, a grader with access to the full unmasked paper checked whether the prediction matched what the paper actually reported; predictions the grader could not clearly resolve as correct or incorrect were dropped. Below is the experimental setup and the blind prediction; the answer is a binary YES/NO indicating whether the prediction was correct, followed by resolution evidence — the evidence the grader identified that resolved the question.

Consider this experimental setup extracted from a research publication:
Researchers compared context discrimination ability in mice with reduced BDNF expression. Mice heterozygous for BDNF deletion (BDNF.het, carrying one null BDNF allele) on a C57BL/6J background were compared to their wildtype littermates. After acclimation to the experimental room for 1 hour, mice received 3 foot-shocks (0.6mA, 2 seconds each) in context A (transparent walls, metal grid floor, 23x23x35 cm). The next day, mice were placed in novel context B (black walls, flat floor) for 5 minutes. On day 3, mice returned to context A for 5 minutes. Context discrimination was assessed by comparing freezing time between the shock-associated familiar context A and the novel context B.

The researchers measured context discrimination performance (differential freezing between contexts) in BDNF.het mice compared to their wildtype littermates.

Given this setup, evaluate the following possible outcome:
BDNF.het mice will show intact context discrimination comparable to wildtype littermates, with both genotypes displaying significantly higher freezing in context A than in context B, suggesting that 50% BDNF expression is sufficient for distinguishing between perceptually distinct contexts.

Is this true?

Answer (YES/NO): NO